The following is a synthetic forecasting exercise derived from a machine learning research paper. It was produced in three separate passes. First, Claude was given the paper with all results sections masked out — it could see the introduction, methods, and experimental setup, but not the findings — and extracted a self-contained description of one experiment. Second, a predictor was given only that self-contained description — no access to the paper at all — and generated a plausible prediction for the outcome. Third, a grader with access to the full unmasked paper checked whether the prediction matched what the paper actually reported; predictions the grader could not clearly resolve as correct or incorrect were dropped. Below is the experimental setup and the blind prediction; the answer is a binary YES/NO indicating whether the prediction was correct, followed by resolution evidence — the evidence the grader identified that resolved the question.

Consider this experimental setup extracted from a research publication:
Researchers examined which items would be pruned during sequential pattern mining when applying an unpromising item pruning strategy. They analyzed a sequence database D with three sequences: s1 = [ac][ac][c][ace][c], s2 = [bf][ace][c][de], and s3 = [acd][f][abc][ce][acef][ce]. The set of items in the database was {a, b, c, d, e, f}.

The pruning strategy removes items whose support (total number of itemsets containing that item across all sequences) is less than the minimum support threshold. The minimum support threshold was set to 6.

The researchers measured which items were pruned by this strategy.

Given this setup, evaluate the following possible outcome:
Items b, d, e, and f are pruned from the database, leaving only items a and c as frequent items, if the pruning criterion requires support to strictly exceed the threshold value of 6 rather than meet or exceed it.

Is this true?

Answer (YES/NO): NO